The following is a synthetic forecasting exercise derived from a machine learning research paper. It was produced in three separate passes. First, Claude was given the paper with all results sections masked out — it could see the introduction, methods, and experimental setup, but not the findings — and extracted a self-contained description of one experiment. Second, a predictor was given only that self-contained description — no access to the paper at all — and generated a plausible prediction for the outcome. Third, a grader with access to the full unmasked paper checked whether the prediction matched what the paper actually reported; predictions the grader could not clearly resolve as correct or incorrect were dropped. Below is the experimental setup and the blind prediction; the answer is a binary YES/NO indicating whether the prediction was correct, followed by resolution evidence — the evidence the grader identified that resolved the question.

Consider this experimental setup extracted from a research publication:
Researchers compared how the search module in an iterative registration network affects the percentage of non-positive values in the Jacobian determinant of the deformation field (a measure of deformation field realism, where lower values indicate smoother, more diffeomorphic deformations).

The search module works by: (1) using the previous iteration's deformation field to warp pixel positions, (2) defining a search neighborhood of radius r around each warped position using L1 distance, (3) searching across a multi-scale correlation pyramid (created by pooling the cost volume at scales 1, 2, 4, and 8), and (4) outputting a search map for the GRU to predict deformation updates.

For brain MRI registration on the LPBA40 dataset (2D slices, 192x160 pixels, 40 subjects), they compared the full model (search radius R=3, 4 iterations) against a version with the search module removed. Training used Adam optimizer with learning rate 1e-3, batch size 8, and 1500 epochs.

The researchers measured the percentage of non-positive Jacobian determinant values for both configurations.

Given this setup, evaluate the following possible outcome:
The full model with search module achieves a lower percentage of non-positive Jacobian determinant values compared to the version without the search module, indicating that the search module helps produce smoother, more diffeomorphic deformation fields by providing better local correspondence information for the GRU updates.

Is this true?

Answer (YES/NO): YES